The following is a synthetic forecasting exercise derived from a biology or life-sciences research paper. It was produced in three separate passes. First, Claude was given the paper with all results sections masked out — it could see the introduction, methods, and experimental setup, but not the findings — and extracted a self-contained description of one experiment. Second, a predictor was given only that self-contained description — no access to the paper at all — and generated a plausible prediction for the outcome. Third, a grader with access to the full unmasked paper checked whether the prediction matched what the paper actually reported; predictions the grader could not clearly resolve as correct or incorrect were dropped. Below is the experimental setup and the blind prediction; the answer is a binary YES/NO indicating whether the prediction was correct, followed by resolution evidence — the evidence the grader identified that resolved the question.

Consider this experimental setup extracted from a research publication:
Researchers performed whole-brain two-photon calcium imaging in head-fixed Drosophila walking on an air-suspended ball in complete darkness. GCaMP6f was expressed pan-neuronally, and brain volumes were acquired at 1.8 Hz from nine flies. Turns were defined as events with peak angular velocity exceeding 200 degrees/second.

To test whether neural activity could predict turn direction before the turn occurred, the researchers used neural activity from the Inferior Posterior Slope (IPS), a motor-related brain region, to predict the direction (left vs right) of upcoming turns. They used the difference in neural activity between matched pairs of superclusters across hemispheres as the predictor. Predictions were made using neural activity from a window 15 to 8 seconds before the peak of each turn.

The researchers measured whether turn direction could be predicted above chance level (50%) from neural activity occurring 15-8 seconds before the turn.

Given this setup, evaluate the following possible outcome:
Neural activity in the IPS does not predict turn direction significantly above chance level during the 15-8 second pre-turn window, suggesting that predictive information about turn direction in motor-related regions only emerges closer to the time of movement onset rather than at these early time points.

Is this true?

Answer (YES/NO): NO